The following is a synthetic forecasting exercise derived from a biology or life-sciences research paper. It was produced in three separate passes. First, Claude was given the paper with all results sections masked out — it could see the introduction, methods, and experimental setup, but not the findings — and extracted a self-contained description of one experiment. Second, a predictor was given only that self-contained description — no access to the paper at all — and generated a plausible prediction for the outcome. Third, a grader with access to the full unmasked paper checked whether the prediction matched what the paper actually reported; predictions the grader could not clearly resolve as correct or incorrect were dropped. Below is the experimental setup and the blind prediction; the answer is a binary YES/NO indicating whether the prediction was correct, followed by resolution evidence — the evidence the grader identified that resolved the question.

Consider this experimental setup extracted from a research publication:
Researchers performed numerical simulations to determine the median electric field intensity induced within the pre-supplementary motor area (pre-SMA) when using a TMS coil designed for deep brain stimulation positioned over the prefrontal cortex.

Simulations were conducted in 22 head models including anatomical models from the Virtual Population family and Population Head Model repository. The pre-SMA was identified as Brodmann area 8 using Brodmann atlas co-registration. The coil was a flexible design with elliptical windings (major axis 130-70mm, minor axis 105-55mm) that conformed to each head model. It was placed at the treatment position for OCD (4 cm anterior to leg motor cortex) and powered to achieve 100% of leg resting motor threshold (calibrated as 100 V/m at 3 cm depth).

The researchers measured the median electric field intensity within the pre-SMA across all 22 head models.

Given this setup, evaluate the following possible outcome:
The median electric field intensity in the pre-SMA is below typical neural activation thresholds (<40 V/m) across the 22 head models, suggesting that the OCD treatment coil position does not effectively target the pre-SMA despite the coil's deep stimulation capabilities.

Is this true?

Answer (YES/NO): NO